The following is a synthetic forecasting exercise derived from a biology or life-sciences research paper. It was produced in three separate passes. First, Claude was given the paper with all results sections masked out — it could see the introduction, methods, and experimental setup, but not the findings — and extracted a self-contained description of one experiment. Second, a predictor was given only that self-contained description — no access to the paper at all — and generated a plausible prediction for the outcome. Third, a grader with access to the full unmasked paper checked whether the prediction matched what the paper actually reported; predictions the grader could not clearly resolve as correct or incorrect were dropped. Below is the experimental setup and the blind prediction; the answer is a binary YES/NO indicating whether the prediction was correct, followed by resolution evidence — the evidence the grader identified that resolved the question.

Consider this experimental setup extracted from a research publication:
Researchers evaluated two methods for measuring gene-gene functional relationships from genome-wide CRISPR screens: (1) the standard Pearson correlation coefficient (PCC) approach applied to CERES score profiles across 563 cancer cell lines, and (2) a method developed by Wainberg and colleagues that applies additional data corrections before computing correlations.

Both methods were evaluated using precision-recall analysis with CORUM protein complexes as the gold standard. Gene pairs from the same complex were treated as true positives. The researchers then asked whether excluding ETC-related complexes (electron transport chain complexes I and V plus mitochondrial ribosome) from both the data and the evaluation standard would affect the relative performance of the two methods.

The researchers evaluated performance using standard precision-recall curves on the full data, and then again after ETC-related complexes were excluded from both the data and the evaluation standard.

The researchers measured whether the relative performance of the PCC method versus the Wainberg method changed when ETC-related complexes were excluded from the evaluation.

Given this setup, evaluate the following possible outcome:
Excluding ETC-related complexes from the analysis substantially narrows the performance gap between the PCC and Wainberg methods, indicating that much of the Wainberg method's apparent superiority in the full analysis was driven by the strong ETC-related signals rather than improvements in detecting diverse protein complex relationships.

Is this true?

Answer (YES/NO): NO